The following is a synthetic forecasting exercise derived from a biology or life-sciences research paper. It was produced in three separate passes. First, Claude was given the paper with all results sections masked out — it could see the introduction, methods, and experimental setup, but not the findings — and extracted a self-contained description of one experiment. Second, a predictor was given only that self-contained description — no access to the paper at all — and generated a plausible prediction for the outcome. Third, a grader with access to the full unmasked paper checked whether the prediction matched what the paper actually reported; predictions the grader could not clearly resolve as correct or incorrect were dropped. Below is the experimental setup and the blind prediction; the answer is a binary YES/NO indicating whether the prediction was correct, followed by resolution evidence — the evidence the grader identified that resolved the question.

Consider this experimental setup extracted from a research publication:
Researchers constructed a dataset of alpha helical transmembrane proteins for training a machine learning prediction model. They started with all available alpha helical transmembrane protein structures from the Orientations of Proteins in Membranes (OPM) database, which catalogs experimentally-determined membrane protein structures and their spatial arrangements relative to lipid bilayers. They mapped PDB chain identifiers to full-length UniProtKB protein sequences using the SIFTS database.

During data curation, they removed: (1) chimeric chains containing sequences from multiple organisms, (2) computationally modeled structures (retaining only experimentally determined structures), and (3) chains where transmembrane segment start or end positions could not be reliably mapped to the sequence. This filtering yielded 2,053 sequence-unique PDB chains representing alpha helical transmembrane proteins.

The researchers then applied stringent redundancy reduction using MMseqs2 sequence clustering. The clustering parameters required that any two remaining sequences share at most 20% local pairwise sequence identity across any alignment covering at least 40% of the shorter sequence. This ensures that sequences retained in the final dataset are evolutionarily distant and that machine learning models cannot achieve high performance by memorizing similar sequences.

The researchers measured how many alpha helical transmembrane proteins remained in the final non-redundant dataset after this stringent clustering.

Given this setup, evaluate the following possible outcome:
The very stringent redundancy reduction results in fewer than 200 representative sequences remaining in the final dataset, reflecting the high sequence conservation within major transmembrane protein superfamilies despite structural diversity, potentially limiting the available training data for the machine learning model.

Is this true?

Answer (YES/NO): NO